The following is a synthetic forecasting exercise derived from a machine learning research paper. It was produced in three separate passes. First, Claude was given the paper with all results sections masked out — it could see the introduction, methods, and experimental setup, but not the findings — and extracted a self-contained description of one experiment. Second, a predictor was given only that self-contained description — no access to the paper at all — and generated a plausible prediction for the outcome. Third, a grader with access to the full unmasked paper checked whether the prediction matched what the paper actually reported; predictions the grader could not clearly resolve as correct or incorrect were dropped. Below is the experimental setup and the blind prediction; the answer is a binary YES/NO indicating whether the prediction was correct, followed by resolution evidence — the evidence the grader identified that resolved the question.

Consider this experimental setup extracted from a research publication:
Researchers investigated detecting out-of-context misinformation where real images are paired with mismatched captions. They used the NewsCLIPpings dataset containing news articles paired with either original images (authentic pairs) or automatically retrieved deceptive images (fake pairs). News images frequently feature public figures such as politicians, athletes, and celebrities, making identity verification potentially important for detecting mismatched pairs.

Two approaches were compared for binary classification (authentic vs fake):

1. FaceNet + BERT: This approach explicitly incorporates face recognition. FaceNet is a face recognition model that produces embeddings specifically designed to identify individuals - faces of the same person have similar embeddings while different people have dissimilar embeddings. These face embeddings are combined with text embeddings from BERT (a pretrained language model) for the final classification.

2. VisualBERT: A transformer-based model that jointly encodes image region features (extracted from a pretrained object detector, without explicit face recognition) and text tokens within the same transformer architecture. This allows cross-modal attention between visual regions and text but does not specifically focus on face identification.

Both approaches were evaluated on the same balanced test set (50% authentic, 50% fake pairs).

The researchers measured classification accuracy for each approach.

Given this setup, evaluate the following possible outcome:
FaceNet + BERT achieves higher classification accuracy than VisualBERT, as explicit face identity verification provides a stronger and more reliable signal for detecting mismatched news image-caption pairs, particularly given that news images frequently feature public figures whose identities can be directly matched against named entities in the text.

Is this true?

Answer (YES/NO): YES